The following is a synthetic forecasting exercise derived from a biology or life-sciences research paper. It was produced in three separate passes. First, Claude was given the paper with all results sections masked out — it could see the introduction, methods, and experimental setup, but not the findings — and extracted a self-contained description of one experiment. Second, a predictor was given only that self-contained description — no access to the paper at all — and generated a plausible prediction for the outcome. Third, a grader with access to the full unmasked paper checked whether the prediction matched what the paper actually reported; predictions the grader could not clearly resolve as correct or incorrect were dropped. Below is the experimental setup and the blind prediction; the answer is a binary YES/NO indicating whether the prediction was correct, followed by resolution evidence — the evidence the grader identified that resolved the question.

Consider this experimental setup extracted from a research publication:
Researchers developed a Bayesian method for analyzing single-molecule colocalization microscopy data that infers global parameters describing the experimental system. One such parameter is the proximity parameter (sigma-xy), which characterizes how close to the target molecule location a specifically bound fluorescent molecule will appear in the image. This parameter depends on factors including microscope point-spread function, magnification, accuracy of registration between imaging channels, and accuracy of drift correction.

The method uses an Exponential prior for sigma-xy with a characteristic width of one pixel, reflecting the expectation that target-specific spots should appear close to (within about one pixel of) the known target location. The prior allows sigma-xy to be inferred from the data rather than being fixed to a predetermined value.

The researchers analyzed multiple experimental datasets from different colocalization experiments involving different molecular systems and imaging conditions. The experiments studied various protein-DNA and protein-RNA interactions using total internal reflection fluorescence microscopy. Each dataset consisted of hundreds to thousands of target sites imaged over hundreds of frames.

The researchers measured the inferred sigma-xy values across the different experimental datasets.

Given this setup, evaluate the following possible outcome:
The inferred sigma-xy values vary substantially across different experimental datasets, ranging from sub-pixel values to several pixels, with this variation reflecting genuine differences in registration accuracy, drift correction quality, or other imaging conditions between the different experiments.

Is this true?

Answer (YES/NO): NO